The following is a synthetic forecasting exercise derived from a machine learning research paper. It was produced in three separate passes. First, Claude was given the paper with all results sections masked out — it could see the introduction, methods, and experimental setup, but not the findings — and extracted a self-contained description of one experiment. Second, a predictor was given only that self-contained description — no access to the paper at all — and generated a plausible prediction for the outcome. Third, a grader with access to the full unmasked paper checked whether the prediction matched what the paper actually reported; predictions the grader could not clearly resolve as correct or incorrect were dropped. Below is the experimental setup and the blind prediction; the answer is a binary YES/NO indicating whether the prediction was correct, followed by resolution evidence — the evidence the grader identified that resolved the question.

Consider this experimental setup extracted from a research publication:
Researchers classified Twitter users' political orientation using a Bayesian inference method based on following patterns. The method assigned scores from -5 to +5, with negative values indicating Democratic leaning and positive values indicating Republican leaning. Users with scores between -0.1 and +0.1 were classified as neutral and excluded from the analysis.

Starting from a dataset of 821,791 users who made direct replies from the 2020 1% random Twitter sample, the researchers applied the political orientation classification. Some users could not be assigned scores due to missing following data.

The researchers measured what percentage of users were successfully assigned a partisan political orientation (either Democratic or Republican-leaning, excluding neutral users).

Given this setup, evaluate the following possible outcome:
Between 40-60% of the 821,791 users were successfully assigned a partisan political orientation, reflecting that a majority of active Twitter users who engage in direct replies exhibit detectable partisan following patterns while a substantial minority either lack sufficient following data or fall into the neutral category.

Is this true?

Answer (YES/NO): NO